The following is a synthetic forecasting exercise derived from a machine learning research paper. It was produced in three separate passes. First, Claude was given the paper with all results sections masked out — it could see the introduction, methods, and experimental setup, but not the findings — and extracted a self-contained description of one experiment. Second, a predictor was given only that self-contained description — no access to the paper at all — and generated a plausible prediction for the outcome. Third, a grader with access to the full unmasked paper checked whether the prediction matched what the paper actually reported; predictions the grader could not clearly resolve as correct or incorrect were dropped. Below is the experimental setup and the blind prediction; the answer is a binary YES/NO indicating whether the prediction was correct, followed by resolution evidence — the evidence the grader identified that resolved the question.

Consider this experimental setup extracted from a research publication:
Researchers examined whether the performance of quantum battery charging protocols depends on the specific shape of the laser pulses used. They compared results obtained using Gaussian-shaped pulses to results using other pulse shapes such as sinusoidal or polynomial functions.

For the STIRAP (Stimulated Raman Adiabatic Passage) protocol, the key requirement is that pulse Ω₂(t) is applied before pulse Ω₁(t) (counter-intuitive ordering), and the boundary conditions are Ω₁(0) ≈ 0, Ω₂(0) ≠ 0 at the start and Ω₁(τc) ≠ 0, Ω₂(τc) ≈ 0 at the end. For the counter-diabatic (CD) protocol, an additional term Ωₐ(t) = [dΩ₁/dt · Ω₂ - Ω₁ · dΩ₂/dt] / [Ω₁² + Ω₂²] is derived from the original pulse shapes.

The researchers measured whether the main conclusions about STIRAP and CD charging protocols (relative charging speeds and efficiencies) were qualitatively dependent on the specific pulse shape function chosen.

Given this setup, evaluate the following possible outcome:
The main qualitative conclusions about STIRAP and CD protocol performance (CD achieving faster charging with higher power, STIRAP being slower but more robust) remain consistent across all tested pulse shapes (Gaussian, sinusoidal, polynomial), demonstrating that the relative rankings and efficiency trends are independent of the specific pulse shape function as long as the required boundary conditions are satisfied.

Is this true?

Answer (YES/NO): NO